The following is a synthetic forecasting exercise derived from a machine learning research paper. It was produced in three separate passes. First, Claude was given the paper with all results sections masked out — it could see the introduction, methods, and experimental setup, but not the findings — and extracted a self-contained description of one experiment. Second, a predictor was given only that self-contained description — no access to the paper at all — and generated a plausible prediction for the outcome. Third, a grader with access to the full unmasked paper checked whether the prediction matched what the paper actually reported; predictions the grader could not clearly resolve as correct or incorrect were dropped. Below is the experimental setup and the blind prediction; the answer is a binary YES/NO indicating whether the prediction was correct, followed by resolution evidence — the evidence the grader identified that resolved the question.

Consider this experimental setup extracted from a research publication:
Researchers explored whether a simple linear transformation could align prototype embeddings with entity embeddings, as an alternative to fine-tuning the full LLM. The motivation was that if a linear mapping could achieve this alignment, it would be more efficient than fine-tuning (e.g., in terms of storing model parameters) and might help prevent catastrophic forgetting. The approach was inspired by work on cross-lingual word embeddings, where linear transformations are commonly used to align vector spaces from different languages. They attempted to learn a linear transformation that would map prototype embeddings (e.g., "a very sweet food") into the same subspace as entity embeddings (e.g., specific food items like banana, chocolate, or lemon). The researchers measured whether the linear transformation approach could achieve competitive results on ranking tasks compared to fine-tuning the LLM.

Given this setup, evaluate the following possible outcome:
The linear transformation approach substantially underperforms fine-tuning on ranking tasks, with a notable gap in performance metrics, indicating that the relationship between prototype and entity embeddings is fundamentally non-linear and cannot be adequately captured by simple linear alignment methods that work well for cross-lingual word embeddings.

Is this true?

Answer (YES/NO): NO